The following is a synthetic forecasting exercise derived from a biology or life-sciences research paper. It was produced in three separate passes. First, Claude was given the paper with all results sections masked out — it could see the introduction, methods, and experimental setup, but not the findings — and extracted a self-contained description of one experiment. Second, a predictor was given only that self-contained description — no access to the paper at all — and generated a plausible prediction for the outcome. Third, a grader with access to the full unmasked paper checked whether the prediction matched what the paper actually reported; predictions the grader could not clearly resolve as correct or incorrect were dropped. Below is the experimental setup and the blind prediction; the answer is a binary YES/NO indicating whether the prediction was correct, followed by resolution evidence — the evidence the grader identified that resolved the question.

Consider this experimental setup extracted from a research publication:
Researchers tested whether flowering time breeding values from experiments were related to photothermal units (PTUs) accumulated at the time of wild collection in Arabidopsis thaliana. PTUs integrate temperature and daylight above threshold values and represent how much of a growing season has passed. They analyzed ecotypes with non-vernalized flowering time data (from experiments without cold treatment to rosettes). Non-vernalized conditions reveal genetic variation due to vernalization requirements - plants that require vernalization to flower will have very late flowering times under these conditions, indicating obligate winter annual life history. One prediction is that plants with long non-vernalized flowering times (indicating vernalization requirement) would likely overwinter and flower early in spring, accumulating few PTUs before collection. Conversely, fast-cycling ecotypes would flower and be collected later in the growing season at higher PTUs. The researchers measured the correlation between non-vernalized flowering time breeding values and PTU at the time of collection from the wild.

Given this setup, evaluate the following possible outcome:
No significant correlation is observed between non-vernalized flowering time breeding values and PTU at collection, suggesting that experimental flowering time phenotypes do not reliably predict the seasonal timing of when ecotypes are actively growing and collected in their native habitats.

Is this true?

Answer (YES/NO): YES